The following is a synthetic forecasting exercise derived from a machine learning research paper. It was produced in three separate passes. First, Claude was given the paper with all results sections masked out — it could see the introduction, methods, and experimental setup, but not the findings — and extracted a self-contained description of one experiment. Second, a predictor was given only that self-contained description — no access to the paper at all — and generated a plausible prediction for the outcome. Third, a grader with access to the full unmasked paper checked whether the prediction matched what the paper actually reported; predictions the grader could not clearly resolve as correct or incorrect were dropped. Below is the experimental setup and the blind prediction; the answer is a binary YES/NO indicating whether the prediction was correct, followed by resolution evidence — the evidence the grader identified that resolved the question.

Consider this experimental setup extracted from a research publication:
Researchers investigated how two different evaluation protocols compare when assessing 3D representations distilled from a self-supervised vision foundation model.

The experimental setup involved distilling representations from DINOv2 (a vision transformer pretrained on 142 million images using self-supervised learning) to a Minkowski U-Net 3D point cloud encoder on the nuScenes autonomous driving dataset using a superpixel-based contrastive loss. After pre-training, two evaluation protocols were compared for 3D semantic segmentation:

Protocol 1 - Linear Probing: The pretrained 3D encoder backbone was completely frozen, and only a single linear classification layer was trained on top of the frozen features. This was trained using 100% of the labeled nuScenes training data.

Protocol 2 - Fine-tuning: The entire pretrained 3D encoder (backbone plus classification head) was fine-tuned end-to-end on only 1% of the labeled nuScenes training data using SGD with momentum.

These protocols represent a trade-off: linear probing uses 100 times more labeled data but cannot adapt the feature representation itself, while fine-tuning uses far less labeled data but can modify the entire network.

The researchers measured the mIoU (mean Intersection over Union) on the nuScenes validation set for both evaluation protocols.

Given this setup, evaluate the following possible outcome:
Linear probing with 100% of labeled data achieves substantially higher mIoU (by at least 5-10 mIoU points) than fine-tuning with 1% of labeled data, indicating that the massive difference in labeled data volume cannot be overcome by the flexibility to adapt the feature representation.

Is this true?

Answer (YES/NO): NO